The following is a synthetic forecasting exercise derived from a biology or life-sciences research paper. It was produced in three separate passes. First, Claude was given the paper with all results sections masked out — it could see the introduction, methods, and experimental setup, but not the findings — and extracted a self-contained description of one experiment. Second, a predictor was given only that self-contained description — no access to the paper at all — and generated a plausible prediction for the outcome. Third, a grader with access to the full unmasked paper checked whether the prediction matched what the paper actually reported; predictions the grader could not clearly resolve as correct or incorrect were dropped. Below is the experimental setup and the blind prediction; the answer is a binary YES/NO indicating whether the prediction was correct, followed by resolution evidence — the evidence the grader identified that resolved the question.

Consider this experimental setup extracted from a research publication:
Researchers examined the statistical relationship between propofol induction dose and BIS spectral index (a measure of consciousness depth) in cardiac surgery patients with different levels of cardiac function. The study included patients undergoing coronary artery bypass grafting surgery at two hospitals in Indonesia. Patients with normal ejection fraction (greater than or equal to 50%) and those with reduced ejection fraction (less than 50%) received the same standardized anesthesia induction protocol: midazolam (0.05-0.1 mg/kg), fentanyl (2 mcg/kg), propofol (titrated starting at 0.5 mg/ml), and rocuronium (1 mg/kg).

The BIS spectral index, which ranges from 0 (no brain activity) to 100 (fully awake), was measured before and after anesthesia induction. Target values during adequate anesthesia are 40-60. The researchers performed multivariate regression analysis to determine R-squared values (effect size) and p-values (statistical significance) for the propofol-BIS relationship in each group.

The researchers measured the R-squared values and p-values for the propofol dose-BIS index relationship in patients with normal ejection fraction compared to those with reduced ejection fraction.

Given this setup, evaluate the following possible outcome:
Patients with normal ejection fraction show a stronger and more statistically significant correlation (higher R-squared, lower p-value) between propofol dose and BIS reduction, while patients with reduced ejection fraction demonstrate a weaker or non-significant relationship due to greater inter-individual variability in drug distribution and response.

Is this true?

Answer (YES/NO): NO